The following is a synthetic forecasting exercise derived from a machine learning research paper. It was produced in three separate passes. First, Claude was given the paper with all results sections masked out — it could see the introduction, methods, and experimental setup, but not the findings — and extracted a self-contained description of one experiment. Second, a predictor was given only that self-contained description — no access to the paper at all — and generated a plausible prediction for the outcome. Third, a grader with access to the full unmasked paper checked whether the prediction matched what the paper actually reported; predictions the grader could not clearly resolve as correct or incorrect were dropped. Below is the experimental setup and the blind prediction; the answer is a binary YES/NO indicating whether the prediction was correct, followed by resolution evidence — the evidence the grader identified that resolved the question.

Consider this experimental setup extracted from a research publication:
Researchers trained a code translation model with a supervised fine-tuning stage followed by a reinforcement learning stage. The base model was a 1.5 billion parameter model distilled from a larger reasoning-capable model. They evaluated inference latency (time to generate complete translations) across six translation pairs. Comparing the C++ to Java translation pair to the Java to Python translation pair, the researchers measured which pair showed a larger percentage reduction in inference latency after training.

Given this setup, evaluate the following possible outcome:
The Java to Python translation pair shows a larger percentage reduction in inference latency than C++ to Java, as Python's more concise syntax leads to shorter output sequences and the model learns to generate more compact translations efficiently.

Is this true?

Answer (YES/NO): YES